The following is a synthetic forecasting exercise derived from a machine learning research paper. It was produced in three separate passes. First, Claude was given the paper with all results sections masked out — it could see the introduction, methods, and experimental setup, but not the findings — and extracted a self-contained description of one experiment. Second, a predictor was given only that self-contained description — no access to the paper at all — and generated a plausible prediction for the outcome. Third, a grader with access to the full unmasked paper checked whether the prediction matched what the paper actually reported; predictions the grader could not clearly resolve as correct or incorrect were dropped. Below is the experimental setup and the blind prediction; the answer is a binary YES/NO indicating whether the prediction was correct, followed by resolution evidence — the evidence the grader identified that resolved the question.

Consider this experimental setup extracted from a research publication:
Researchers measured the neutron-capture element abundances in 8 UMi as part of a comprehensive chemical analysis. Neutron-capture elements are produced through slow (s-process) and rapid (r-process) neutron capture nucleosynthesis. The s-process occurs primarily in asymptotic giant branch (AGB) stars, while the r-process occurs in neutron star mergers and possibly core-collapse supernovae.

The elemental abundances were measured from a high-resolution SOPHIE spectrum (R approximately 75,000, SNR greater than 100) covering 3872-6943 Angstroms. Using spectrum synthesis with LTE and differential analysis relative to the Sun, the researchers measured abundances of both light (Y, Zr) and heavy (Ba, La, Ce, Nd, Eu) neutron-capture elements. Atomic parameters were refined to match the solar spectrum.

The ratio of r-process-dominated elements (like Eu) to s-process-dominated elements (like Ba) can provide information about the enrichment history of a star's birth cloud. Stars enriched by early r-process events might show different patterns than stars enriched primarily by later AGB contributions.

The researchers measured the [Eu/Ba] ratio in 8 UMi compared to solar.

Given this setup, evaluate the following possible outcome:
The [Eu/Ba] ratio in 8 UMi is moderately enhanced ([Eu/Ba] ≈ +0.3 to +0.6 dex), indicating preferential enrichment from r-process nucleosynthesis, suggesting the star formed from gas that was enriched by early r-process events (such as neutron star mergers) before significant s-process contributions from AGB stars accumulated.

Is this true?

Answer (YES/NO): NO